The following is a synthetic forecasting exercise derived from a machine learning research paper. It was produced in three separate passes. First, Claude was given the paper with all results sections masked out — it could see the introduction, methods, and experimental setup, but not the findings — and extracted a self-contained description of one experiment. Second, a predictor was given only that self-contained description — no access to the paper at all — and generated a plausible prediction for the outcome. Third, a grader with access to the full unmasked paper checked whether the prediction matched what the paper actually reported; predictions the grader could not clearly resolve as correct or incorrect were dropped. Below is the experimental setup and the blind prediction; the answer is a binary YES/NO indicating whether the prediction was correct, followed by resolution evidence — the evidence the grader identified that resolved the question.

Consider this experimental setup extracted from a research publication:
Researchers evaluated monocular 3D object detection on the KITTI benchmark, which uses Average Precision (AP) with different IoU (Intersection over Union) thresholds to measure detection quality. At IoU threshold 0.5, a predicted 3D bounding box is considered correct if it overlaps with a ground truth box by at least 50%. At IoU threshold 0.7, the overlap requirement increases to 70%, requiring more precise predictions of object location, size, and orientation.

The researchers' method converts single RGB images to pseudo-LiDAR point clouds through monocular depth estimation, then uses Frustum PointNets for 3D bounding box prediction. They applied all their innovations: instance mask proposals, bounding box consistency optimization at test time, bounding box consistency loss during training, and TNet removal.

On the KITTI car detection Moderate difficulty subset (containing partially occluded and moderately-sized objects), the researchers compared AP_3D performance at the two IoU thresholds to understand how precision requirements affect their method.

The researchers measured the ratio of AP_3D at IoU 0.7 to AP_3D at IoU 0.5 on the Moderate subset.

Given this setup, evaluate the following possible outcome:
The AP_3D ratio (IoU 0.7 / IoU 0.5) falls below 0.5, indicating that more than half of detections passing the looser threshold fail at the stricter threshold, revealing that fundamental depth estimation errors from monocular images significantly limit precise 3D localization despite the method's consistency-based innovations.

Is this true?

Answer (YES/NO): YES